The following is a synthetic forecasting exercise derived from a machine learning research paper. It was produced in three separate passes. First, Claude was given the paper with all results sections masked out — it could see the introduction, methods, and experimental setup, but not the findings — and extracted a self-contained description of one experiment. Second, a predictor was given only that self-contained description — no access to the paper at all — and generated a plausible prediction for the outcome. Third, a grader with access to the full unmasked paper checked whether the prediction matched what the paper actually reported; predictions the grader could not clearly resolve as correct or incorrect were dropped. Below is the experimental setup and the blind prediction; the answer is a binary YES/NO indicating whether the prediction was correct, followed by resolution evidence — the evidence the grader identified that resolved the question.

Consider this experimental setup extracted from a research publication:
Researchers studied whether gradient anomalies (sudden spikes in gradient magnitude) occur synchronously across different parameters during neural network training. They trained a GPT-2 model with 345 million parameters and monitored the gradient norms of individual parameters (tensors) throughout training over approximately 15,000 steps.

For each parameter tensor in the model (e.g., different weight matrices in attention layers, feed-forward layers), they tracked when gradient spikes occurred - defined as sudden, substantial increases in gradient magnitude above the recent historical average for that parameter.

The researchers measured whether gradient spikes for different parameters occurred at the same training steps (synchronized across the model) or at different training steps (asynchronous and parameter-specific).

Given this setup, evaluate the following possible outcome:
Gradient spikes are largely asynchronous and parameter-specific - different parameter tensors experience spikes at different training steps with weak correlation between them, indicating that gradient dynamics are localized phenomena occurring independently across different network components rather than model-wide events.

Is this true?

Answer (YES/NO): YES